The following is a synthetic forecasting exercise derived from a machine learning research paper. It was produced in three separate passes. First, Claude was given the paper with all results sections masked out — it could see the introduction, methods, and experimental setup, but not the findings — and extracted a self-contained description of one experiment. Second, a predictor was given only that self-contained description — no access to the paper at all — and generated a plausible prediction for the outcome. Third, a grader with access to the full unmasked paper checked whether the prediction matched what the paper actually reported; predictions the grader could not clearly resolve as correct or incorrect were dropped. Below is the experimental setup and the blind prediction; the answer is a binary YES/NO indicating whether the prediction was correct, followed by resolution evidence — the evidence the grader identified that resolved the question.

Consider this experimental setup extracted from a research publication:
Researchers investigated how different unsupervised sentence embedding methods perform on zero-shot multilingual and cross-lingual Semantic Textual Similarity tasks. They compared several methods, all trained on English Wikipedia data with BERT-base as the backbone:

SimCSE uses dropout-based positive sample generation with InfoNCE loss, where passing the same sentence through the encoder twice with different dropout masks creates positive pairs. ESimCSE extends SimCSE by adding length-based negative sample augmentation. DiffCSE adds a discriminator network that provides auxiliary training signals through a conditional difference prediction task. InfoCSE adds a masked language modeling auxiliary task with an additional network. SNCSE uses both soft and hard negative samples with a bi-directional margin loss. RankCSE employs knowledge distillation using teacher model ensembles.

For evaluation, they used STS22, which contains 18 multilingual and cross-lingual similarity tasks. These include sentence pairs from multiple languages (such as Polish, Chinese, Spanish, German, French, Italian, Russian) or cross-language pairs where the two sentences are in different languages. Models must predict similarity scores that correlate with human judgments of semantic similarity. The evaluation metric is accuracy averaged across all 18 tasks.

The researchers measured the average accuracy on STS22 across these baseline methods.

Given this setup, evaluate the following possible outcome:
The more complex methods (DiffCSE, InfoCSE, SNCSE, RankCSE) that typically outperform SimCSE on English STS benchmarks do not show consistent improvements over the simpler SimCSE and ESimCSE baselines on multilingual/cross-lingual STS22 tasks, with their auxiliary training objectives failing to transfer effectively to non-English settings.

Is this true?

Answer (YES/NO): NO